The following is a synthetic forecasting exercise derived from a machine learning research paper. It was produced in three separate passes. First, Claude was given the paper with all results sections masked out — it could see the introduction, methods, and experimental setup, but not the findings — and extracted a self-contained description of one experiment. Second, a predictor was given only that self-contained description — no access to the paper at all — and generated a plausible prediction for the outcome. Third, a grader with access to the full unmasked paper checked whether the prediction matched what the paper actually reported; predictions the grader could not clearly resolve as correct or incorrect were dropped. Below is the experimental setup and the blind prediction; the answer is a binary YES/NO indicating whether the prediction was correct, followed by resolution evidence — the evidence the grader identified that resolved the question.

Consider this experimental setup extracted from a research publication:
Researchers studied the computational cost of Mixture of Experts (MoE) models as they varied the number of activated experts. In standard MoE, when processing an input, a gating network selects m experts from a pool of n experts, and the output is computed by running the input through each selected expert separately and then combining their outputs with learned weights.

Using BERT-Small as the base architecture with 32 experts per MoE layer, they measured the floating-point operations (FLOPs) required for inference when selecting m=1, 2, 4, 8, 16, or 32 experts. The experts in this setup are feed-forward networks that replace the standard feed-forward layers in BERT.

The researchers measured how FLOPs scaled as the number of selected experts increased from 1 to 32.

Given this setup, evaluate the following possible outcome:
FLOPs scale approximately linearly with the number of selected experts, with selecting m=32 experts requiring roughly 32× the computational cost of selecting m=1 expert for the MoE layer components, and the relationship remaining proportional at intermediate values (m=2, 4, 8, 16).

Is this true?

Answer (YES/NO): YES